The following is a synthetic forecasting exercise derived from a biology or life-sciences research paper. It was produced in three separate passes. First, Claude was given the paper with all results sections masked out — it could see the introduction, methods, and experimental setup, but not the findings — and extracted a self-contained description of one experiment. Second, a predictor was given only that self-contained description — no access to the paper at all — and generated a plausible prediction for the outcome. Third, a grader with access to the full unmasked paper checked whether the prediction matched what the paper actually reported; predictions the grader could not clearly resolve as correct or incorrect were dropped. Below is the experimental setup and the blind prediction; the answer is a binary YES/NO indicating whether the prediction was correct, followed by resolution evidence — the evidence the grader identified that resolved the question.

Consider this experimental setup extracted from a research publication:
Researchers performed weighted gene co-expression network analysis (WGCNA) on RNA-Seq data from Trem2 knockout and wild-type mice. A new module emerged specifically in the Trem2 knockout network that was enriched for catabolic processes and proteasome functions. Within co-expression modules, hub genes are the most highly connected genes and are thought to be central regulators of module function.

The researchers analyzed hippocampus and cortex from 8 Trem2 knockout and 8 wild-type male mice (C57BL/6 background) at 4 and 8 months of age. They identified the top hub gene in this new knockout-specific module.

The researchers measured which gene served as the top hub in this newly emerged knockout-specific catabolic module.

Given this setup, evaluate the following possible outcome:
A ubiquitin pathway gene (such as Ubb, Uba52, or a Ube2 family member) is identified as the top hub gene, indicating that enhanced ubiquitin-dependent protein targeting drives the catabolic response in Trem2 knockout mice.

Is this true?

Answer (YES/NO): NO